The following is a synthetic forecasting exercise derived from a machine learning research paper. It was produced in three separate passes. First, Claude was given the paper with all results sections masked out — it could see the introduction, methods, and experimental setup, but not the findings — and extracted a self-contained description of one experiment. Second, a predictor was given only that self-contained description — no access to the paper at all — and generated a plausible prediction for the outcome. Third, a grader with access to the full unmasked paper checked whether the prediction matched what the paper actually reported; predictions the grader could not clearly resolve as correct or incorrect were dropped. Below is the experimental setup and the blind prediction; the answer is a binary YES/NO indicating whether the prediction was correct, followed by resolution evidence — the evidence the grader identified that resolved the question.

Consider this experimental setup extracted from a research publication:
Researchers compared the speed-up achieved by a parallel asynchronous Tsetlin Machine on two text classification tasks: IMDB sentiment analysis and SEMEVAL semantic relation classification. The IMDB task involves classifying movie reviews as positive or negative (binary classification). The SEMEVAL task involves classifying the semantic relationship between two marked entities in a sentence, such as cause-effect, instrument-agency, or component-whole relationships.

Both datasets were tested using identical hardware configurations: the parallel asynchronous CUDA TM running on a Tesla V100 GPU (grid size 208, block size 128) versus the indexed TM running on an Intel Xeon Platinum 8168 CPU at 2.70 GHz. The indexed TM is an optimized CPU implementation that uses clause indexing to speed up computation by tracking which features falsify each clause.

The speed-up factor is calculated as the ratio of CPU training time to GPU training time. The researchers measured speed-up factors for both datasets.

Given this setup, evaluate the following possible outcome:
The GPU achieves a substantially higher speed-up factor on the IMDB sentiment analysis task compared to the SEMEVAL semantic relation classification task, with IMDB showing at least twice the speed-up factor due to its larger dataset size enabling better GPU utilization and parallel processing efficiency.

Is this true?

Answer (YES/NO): YES